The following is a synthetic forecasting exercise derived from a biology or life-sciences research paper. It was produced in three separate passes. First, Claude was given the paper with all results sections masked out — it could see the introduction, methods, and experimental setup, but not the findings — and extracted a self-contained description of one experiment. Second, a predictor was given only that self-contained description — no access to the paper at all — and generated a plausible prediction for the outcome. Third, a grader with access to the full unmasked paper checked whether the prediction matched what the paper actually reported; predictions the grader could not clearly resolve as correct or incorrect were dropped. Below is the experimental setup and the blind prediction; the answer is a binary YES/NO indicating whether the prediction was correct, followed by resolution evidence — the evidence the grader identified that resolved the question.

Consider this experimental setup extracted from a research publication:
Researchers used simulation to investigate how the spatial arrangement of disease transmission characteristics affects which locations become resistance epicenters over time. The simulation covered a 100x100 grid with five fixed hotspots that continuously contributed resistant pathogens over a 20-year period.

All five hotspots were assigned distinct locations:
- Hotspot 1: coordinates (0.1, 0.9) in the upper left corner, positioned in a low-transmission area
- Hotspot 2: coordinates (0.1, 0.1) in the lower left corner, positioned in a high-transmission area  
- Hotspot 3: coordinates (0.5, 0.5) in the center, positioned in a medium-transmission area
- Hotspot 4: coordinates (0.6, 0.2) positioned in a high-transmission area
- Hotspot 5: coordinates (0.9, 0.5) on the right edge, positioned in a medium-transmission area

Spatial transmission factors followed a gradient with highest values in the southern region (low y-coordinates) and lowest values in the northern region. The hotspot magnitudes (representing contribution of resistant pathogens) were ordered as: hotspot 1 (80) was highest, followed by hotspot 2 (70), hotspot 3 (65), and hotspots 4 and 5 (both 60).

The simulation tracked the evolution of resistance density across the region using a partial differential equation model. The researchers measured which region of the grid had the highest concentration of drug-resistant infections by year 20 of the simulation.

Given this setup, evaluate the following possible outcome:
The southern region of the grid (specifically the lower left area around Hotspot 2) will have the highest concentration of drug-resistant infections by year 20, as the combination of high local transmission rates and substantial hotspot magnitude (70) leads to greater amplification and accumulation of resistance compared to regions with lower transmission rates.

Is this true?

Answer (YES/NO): NO